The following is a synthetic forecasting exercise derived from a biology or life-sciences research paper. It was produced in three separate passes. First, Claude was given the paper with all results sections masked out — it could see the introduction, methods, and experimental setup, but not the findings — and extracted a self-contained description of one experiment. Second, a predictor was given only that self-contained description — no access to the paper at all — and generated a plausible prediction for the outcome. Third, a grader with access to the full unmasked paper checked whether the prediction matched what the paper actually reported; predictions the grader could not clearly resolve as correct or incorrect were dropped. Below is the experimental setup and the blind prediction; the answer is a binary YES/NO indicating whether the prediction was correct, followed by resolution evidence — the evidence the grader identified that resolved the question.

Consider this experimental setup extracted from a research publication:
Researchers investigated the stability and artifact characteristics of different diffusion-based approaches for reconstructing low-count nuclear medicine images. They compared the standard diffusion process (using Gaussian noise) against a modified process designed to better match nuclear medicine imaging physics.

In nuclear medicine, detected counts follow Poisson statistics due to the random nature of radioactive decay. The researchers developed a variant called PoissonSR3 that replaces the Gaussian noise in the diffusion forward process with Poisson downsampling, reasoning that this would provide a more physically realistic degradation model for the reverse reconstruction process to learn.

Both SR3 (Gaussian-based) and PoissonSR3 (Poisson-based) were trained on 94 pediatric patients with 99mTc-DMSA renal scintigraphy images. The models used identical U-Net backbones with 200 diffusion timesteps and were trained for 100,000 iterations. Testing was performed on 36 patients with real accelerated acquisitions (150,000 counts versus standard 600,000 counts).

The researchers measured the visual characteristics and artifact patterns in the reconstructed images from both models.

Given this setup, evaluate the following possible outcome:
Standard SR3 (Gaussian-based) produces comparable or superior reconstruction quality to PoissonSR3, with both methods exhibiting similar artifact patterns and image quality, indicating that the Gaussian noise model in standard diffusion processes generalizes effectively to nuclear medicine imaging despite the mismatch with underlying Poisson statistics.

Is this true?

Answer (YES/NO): NO